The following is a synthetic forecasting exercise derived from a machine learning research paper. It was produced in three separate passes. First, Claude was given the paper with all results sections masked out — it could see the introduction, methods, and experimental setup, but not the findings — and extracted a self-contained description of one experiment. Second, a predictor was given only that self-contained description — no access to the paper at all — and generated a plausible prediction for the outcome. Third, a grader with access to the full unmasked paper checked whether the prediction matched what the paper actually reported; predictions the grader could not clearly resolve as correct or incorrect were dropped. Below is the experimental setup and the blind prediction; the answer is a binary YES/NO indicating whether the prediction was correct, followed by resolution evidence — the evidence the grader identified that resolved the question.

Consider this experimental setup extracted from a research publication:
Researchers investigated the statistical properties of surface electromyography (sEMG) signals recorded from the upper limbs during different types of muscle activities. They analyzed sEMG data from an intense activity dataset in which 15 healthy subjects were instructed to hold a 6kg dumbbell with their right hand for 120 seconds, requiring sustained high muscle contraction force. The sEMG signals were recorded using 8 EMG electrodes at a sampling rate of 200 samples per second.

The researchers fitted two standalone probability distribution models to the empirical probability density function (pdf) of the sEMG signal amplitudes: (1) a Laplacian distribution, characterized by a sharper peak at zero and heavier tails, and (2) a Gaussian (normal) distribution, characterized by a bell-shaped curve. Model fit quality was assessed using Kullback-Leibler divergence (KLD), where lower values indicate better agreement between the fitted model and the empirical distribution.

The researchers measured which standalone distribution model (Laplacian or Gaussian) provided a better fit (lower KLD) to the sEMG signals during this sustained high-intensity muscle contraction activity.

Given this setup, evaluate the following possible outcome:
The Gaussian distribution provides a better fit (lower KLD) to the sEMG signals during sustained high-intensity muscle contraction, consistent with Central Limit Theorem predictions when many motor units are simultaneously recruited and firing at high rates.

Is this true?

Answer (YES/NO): YES